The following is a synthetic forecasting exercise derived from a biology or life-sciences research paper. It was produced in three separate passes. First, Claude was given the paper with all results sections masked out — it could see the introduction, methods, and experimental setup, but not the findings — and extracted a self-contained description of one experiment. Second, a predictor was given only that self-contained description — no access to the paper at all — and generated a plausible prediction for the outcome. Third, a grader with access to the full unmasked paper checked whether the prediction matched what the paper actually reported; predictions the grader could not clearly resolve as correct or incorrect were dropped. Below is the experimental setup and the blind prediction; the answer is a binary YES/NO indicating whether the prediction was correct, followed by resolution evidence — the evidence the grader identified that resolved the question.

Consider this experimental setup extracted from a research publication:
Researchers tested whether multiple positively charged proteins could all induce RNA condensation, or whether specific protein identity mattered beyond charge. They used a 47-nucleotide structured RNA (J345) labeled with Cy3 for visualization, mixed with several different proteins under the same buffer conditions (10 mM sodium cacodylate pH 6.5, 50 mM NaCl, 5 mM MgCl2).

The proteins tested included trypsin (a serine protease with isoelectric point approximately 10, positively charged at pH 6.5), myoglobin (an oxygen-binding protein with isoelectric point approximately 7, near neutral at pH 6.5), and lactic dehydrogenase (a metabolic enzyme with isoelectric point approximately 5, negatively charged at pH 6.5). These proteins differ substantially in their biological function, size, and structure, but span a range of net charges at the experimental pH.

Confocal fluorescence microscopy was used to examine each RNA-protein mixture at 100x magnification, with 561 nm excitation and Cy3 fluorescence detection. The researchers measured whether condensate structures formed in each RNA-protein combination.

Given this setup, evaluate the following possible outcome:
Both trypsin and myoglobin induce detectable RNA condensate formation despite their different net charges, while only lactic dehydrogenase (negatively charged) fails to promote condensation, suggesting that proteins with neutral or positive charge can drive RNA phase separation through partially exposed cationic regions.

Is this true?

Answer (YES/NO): NO